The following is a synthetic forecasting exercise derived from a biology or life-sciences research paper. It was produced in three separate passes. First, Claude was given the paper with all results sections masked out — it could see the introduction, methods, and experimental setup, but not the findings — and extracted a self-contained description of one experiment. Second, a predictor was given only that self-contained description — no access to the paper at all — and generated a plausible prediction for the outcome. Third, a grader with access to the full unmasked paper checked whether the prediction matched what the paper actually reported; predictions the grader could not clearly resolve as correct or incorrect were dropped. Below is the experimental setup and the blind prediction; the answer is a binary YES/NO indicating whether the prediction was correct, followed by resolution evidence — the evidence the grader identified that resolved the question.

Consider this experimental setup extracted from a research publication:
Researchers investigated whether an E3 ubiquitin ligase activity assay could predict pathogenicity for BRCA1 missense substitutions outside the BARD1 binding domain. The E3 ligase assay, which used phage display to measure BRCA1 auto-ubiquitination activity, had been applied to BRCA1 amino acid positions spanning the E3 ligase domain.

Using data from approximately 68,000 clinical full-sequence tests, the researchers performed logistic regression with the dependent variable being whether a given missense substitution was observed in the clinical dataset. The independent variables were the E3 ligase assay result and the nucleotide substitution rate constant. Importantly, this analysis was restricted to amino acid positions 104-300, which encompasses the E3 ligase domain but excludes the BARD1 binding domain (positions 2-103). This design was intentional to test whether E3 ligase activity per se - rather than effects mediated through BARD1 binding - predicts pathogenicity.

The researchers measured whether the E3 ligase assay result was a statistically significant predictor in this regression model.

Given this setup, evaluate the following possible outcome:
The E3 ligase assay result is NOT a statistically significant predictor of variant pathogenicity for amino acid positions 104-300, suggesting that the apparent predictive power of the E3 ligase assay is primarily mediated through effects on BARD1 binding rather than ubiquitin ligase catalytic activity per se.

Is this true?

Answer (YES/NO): YES